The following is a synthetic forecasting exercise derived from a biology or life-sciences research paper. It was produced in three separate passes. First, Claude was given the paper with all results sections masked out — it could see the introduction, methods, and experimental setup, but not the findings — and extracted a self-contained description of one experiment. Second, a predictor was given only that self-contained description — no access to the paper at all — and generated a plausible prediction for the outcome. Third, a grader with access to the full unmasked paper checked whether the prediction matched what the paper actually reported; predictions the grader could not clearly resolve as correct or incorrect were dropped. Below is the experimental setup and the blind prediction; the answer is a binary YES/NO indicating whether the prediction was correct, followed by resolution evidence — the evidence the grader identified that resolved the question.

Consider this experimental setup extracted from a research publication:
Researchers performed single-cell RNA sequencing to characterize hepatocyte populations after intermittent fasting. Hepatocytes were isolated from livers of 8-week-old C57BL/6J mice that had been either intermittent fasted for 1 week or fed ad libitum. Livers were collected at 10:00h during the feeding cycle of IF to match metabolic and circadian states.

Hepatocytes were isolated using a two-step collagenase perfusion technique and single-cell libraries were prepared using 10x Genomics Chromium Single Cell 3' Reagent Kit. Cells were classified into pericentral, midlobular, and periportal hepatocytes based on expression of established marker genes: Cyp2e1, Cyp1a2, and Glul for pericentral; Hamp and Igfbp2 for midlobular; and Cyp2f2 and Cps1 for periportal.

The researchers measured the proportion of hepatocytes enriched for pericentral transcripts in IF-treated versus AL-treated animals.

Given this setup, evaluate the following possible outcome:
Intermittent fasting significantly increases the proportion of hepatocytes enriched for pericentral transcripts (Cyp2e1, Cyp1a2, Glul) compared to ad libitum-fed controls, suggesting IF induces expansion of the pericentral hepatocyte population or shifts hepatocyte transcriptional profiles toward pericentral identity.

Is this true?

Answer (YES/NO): YES